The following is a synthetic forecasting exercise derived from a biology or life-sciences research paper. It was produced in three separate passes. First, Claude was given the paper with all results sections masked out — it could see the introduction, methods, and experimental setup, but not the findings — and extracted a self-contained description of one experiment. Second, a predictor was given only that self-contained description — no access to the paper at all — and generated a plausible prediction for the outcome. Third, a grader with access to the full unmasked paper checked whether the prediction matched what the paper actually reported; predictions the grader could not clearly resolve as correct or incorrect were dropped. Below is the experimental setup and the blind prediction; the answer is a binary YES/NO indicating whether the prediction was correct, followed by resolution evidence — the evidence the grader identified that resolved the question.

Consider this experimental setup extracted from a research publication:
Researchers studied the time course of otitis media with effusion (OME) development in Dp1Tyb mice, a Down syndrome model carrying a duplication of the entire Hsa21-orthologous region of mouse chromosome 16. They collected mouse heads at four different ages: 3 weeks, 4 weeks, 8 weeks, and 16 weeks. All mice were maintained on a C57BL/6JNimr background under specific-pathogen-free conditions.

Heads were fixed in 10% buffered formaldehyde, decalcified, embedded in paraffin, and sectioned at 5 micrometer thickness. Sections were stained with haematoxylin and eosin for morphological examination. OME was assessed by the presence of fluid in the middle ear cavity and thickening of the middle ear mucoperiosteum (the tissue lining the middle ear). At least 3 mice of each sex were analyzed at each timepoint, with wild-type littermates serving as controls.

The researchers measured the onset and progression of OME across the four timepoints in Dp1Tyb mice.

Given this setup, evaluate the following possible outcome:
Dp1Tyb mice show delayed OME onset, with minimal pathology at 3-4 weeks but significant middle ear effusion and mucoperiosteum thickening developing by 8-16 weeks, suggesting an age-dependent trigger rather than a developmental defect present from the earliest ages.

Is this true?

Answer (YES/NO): NO